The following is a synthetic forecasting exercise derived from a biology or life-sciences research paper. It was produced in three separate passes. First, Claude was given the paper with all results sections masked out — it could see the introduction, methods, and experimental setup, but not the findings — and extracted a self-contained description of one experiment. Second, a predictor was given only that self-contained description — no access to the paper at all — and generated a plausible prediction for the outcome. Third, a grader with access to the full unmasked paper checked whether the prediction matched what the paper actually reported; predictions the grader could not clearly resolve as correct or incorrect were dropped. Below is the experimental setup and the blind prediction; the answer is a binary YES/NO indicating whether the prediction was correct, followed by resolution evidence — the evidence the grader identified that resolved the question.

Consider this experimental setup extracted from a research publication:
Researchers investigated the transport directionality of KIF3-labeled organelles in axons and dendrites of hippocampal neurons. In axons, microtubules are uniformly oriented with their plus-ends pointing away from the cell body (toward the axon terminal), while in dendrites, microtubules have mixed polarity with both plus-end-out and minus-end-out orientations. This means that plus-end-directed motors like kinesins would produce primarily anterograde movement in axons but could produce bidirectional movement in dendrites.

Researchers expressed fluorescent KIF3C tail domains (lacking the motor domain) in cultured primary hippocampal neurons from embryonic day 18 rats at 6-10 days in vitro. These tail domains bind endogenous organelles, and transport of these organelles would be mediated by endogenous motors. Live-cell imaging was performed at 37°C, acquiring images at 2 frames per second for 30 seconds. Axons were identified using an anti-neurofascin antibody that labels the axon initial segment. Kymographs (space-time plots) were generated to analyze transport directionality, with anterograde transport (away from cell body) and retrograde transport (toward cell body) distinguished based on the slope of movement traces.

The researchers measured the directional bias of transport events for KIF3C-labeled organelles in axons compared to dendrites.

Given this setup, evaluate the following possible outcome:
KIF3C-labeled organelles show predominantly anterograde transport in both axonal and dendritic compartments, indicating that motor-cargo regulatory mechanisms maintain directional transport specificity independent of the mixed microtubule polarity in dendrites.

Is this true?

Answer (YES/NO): NO